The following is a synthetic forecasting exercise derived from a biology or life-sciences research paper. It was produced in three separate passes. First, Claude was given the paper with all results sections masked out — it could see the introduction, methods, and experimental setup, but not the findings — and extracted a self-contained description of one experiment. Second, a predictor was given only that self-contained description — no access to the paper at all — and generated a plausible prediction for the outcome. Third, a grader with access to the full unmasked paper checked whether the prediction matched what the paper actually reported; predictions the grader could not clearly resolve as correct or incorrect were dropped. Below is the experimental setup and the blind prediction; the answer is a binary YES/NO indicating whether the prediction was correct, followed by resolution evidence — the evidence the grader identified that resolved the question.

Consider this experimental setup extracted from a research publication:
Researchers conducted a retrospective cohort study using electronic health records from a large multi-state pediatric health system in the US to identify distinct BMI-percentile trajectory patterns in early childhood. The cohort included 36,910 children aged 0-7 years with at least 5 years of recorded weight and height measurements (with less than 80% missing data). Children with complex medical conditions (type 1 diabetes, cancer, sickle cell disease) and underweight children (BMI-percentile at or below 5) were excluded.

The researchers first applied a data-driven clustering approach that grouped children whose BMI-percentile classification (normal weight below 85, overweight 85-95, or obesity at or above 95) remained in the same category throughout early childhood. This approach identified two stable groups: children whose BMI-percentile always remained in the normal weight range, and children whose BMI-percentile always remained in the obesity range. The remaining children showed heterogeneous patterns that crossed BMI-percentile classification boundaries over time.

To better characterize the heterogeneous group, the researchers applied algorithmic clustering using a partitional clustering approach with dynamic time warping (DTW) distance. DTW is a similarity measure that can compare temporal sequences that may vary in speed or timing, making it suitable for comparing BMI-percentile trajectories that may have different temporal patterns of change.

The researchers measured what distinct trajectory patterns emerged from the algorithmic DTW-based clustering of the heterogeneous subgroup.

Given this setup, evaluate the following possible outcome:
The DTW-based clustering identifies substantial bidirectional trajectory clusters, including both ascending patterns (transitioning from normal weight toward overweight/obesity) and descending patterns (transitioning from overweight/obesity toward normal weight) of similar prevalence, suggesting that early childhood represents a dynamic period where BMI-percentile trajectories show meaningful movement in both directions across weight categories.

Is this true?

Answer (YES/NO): NO